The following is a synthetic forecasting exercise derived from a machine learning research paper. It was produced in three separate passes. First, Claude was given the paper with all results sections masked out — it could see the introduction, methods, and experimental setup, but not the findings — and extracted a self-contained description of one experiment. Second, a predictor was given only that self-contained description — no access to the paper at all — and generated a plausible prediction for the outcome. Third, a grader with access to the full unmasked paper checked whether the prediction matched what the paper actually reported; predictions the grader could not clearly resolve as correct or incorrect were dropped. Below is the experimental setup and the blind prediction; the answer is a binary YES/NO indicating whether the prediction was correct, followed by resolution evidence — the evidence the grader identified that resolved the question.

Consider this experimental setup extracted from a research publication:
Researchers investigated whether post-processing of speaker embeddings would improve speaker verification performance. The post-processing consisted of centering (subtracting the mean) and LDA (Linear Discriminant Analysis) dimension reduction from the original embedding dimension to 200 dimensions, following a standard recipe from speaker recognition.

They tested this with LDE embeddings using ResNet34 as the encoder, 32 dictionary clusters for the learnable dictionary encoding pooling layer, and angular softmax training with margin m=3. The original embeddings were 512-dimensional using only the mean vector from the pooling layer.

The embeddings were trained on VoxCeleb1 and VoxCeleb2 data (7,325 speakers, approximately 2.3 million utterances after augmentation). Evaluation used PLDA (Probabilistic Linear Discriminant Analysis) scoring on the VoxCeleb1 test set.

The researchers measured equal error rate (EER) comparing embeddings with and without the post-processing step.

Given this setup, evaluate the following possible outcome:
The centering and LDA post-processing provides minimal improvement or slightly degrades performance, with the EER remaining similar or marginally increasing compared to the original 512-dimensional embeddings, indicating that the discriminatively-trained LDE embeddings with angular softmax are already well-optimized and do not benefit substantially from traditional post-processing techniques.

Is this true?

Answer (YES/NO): YES